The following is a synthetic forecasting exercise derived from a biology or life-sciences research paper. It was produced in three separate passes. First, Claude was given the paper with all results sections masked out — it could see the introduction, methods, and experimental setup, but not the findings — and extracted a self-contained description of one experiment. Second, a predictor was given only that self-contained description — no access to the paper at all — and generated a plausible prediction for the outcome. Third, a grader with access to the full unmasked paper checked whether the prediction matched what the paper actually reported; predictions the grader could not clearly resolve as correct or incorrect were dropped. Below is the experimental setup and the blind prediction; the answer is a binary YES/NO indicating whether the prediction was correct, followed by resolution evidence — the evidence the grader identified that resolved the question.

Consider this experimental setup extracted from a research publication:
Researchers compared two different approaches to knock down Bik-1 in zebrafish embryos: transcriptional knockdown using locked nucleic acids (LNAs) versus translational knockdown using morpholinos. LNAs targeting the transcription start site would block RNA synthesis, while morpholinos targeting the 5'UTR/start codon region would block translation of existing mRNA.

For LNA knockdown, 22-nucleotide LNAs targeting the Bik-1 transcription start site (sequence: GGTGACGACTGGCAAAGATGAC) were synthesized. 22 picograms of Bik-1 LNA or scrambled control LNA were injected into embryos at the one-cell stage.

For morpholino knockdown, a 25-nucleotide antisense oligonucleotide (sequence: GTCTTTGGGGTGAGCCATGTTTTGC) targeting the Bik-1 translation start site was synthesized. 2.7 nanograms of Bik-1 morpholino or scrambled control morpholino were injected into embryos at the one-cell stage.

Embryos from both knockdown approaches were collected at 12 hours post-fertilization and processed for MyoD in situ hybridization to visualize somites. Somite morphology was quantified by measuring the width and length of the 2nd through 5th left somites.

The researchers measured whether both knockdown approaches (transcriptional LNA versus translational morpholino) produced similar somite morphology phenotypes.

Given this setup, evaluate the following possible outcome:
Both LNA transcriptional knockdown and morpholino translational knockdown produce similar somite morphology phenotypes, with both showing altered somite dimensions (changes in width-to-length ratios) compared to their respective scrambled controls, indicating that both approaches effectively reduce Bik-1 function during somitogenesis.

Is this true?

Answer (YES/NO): YES